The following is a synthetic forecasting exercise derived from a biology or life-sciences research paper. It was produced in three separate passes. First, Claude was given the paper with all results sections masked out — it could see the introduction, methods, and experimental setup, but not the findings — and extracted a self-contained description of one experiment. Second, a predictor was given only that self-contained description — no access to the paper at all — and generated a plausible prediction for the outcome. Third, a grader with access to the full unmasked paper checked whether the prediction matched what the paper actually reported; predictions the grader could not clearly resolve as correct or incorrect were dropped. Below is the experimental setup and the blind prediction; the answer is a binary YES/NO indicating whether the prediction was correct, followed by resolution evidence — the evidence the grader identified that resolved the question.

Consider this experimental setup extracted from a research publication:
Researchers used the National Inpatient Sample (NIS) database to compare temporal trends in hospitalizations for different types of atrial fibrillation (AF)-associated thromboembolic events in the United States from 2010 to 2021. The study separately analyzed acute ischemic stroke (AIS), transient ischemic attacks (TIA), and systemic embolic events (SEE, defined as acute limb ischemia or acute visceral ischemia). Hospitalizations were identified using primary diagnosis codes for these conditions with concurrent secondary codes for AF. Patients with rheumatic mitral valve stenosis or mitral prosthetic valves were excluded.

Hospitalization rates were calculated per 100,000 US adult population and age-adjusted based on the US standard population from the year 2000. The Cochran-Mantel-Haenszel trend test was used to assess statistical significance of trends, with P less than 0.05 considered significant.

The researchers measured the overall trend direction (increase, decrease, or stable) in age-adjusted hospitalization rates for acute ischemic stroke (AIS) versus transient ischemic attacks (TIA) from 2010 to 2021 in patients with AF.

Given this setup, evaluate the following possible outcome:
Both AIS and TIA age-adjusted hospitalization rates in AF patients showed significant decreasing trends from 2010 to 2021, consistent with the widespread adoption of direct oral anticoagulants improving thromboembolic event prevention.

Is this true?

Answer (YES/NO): NO